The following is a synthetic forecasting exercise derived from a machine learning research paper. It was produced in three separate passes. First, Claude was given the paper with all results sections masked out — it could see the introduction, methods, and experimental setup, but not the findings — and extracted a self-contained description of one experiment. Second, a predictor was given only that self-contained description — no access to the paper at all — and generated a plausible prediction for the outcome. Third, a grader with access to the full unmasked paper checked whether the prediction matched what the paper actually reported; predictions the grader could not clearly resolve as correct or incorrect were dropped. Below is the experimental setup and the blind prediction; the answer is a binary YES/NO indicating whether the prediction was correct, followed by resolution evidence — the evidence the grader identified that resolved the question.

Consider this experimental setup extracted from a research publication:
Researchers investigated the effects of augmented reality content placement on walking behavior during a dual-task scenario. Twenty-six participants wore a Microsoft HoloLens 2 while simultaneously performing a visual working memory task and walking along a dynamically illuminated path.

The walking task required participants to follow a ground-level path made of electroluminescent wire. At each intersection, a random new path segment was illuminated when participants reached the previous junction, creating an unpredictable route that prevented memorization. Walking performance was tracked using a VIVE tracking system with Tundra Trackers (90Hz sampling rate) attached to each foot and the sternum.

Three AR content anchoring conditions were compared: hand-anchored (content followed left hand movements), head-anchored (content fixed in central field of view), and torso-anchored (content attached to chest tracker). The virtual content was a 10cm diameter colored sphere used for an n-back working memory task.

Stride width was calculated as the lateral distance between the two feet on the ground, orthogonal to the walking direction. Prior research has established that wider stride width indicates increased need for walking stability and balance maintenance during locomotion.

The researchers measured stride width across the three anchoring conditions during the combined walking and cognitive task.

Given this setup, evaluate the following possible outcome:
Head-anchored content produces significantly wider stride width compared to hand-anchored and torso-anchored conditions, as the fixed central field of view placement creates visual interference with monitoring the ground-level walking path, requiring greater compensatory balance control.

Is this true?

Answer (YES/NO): YES